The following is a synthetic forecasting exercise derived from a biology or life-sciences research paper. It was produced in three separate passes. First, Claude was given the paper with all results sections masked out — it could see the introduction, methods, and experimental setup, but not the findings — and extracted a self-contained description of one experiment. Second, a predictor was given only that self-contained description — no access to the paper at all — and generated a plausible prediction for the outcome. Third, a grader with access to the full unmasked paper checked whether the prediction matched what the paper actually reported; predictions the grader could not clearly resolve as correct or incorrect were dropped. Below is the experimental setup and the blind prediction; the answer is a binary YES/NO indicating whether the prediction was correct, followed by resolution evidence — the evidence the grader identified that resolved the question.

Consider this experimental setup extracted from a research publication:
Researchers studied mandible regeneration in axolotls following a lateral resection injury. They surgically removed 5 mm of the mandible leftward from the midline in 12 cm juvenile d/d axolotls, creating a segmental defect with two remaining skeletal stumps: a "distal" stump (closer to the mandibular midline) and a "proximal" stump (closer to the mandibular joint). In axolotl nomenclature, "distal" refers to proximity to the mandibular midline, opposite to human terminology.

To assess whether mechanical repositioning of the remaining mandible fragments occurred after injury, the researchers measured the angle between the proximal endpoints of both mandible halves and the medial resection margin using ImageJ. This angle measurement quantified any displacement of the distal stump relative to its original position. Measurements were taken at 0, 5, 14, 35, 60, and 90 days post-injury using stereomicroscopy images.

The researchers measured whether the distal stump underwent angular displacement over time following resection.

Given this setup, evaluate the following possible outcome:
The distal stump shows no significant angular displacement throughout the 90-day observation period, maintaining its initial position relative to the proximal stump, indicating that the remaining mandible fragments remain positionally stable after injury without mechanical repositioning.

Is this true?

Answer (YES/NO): NO